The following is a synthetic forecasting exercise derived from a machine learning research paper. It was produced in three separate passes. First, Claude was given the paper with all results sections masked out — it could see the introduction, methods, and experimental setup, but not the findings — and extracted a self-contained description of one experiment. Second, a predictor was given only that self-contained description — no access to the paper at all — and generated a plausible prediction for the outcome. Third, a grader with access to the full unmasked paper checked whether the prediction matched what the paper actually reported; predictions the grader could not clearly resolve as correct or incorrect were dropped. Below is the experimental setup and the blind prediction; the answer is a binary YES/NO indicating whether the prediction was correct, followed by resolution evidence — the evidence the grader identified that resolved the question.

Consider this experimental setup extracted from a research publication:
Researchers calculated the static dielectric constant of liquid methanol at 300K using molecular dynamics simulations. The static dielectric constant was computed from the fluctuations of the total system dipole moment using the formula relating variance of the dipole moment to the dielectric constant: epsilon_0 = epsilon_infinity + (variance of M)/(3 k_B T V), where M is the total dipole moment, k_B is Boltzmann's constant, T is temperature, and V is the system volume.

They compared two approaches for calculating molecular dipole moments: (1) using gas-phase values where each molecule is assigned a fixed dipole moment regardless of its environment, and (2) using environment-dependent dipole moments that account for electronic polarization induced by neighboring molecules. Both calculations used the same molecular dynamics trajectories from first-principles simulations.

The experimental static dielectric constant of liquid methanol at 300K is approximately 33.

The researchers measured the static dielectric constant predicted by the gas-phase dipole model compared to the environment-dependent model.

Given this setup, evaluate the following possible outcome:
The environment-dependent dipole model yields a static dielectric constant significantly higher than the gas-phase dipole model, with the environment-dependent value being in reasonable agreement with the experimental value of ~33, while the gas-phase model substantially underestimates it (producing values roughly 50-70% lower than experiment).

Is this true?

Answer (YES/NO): YES